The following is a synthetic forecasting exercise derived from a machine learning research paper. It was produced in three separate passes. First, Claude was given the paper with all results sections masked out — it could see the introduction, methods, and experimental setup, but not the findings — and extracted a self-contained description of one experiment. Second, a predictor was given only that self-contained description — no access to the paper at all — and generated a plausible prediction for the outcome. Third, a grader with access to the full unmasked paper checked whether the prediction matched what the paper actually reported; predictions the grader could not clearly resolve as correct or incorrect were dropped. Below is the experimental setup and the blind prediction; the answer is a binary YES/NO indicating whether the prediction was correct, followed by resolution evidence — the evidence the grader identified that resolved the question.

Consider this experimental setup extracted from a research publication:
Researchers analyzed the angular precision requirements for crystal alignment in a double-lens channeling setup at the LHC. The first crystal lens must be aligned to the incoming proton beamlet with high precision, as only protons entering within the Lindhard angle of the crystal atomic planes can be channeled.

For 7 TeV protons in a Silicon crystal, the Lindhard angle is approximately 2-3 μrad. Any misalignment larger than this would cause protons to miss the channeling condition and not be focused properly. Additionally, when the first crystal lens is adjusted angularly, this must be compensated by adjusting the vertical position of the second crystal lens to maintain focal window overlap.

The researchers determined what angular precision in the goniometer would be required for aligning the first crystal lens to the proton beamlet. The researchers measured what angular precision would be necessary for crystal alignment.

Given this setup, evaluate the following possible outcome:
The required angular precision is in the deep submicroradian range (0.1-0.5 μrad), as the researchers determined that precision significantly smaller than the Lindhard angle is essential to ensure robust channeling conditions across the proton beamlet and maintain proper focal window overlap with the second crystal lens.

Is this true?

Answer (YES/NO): NO